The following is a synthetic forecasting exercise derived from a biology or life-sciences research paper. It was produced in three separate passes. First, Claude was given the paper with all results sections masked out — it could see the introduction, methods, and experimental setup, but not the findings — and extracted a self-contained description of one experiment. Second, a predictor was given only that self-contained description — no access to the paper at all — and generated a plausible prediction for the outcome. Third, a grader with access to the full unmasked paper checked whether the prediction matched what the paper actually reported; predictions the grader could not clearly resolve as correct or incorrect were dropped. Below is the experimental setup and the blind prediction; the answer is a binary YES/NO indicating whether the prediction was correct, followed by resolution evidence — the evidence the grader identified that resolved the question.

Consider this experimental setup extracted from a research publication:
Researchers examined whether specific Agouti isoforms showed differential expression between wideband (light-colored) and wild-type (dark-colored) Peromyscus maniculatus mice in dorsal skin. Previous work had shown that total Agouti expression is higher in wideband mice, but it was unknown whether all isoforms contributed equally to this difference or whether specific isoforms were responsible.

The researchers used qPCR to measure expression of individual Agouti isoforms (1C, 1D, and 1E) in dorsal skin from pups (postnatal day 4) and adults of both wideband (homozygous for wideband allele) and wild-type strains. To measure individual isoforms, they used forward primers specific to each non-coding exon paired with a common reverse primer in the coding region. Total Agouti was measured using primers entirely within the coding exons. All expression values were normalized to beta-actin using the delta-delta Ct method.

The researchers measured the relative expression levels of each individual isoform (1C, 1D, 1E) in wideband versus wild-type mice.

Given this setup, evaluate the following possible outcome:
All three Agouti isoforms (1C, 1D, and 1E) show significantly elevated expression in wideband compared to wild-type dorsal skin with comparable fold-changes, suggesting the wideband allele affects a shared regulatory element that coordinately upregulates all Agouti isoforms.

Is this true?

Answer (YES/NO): NO